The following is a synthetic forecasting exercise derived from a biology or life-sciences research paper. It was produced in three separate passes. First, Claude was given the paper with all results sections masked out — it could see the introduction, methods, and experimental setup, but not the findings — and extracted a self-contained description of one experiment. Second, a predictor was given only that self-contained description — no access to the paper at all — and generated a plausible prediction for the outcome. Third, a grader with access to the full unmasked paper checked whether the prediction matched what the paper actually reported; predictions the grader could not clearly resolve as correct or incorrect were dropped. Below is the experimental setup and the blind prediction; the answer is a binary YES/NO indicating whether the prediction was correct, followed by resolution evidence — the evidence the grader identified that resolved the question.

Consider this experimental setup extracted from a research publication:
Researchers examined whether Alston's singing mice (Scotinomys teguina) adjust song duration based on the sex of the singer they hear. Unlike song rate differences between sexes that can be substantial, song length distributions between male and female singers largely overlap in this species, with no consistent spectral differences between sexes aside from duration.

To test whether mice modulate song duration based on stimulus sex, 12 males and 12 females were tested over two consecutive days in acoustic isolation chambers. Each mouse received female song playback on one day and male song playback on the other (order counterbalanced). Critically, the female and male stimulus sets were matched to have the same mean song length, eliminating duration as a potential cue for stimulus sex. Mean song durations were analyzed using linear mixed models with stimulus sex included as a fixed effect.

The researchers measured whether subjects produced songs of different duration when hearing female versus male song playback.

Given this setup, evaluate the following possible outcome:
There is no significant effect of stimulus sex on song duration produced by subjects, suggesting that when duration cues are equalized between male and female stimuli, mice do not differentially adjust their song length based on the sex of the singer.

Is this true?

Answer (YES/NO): YES